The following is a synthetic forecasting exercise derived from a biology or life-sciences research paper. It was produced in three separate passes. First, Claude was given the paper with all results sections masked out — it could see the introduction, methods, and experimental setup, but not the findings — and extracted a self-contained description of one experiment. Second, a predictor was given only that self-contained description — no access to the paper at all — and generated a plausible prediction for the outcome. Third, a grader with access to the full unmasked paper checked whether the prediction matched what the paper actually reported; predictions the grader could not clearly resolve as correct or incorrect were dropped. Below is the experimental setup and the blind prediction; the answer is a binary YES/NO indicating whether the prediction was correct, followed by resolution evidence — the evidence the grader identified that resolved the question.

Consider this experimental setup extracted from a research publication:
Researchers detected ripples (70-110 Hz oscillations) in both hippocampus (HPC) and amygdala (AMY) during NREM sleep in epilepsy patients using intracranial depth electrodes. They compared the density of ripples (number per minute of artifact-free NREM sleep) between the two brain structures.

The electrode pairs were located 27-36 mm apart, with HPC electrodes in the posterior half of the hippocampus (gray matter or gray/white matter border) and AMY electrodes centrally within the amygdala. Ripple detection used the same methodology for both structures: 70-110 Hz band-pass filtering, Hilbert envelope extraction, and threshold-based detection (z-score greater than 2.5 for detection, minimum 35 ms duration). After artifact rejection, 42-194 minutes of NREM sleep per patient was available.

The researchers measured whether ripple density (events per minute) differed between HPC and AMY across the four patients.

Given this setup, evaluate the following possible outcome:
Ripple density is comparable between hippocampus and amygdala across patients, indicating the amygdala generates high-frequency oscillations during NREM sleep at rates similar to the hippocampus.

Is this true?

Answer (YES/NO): NO